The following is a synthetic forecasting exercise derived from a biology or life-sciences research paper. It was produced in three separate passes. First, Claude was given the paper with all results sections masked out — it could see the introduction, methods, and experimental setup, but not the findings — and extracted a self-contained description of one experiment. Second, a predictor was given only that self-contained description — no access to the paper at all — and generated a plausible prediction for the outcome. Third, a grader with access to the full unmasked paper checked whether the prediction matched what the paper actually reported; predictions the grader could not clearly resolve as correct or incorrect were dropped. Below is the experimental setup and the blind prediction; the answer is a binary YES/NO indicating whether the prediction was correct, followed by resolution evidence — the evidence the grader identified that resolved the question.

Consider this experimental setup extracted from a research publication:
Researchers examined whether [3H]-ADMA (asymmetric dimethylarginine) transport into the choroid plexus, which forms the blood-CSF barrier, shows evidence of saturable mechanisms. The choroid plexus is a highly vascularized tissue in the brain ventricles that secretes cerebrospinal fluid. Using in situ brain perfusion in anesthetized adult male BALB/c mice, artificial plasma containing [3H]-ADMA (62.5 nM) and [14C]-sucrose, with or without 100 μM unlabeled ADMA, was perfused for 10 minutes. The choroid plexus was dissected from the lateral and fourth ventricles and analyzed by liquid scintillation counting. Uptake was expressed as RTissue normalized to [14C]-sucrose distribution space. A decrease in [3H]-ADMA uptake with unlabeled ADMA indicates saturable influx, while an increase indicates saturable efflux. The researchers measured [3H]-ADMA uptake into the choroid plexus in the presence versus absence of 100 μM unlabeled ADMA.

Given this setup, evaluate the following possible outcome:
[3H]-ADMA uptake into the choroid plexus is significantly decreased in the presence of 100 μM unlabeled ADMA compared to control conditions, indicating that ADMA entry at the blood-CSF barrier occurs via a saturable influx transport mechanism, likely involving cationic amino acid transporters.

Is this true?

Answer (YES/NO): YES